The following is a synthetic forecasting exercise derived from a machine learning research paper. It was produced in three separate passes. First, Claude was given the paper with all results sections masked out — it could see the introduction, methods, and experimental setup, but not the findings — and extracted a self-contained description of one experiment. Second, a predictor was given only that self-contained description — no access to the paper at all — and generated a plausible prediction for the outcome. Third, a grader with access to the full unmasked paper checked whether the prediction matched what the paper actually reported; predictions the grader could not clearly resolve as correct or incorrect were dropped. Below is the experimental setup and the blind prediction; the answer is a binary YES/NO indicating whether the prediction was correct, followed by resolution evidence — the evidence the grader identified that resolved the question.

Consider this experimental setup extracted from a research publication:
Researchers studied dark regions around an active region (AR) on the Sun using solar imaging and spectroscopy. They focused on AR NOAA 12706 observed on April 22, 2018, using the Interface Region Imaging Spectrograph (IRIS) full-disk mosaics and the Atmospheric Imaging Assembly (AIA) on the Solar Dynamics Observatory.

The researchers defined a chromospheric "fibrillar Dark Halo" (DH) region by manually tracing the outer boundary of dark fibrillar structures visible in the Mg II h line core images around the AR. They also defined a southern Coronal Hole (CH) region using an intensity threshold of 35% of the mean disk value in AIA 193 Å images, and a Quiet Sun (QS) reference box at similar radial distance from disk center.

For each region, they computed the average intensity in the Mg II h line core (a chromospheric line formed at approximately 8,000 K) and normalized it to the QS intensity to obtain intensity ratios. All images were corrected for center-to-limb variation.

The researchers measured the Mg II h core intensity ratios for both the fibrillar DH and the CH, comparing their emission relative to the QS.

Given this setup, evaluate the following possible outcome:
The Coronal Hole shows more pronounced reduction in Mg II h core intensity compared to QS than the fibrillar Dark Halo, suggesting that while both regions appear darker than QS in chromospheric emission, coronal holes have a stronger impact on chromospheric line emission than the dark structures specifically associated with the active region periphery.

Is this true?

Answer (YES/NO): NO